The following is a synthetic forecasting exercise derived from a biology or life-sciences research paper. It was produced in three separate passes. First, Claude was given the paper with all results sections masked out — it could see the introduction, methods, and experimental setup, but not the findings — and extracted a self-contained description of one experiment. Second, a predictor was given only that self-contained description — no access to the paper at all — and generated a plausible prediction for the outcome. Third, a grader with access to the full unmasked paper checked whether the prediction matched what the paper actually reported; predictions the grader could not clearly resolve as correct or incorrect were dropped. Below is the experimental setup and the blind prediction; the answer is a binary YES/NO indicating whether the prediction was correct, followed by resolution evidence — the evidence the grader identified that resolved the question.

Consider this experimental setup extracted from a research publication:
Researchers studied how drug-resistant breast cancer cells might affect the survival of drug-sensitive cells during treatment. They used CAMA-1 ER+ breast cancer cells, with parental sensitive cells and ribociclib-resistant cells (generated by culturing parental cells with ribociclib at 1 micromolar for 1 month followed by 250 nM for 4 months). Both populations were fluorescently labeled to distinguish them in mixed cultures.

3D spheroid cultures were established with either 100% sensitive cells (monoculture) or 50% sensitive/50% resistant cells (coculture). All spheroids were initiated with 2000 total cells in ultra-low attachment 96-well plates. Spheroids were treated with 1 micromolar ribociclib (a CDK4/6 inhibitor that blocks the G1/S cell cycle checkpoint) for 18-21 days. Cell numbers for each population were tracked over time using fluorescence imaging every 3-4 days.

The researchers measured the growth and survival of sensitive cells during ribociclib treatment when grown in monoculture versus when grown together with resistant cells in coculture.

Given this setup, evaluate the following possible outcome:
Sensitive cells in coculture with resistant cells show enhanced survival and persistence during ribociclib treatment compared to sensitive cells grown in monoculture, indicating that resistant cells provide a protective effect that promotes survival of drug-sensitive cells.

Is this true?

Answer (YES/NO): YES